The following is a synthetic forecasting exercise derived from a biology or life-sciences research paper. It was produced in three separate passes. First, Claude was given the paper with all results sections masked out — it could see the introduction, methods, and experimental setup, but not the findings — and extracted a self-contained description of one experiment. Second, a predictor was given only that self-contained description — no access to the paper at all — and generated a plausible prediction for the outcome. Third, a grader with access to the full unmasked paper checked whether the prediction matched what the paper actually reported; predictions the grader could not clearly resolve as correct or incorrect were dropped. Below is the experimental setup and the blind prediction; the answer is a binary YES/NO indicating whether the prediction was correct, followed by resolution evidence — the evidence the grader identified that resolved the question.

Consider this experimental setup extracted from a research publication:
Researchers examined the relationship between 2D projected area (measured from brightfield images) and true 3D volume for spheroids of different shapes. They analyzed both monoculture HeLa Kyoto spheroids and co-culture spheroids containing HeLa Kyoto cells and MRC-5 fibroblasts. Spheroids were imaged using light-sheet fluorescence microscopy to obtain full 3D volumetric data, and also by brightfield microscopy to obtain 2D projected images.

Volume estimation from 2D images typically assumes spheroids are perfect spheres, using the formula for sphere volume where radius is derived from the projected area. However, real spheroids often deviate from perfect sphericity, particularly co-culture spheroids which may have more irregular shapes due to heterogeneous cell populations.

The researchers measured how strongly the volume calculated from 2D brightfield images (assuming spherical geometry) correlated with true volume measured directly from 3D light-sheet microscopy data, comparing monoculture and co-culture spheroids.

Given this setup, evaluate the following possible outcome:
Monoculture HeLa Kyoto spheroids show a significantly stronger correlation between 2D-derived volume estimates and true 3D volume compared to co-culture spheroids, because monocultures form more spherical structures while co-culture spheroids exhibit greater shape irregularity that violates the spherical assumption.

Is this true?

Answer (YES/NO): NO